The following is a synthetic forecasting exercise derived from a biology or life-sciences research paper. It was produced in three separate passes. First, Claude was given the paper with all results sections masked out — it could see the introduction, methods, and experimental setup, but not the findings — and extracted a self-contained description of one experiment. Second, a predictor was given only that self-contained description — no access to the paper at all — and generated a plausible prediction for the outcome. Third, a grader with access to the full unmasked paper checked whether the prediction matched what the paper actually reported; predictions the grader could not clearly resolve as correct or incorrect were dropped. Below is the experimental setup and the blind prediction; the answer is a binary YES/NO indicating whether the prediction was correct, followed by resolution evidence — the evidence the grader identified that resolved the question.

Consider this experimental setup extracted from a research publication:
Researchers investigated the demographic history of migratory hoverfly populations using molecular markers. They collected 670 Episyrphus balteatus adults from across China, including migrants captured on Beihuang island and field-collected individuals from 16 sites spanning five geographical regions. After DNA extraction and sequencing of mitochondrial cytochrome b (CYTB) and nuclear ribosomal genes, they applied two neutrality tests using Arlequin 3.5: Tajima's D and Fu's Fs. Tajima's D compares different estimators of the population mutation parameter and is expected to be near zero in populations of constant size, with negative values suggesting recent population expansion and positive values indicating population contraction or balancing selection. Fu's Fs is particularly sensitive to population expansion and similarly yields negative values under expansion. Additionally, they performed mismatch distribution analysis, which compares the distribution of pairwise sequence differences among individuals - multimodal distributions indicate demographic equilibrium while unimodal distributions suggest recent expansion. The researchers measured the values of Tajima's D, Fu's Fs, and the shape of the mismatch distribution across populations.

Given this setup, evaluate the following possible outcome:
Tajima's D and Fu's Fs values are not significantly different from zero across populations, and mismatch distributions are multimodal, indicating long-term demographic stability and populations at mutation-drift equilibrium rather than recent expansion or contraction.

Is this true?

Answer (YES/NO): NO